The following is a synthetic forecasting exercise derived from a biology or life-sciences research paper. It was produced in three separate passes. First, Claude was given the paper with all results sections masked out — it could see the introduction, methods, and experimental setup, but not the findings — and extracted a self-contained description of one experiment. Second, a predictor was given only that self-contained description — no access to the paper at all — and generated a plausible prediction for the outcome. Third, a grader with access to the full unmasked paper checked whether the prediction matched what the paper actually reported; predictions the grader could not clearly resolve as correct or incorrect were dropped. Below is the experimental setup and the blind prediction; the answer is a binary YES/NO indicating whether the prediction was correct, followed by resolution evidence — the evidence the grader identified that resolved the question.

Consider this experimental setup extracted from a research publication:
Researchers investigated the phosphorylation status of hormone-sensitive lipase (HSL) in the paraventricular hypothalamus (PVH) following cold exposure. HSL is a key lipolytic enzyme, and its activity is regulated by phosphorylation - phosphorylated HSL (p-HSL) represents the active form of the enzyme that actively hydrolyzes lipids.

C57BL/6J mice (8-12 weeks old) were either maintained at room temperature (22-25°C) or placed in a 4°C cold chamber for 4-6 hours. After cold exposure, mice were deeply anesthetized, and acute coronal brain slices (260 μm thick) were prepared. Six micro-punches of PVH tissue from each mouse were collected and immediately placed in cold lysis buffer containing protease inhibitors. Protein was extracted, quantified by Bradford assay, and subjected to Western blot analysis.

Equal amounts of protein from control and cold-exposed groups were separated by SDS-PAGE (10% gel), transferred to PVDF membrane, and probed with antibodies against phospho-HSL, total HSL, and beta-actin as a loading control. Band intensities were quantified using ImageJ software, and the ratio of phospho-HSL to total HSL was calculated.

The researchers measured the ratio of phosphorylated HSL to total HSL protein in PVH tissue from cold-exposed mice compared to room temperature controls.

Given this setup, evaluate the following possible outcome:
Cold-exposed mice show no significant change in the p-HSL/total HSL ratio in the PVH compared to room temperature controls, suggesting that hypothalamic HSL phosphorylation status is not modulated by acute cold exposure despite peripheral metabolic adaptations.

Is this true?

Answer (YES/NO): NO